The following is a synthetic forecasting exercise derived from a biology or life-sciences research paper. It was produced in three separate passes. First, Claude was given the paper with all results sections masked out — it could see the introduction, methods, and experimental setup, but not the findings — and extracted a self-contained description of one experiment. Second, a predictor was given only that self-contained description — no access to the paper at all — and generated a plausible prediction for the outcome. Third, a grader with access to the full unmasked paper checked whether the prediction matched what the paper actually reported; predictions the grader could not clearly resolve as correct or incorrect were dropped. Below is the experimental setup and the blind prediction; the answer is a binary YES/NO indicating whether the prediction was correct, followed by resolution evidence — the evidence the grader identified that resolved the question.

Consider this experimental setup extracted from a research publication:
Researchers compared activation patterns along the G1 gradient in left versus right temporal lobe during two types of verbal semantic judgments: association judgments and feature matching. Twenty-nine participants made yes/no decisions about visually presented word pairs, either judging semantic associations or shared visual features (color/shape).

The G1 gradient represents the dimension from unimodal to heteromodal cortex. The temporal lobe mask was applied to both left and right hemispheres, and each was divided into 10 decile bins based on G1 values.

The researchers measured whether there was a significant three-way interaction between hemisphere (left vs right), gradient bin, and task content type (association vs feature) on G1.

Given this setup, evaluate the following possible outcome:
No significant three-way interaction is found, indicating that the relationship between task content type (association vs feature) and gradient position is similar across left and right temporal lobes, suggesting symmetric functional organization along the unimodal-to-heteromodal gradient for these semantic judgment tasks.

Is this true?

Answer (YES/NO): YES